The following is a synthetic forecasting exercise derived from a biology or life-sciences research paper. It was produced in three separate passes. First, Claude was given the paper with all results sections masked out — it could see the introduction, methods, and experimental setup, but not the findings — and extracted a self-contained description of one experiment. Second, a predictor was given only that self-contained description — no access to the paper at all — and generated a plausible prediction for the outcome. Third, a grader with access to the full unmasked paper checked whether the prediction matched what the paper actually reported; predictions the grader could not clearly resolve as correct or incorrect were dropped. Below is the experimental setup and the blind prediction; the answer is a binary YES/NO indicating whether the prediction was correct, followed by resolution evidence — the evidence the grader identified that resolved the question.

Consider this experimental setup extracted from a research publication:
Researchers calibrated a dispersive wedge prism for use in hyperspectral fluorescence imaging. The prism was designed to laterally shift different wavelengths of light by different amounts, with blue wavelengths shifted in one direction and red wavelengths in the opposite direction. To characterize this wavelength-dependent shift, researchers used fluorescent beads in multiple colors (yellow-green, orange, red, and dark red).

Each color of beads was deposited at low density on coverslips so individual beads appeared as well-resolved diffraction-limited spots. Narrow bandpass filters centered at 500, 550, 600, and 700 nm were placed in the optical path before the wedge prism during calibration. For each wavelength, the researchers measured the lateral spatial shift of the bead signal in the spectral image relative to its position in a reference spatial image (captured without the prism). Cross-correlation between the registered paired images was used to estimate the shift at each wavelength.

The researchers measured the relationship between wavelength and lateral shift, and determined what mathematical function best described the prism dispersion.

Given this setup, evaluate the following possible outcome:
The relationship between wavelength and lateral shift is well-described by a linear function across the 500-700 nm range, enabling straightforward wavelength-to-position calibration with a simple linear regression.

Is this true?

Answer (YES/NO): NO